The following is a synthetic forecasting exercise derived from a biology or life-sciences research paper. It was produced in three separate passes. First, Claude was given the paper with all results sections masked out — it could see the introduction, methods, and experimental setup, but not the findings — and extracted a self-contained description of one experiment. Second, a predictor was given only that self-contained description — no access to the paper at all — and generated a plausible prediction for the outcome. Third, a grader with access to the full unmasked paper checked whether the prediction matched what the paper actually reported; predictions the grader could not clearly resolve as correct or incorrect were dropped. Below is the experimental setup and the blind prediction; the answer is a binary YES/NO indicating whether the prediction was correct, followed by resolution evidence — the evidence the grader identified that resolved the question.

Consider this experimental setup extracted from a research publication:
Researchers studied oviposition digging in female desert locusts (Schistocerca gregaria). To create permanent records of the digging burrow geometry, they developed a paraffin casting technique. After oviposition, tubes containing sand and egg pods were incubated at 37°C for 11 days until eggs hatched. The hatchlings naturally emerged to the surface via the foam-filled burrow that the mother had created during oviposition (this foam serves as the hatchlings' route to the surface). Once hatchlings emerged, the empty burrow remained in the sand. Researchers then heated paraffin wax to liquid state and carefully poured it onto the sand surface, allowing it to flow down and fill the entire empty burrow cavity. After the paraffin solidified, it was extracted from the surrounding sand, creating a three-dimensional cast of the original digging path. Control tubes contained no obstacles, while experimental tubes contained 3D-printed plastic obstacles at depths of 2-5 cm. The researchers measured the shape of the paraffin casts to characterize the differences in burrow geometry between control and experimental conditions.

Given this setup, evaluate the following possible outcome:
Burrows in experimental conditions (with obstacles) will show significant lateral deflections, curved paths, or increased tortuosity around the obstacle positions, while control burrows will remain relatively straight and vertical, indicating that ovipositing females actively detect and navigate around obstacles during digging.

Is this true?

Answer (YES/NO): YES